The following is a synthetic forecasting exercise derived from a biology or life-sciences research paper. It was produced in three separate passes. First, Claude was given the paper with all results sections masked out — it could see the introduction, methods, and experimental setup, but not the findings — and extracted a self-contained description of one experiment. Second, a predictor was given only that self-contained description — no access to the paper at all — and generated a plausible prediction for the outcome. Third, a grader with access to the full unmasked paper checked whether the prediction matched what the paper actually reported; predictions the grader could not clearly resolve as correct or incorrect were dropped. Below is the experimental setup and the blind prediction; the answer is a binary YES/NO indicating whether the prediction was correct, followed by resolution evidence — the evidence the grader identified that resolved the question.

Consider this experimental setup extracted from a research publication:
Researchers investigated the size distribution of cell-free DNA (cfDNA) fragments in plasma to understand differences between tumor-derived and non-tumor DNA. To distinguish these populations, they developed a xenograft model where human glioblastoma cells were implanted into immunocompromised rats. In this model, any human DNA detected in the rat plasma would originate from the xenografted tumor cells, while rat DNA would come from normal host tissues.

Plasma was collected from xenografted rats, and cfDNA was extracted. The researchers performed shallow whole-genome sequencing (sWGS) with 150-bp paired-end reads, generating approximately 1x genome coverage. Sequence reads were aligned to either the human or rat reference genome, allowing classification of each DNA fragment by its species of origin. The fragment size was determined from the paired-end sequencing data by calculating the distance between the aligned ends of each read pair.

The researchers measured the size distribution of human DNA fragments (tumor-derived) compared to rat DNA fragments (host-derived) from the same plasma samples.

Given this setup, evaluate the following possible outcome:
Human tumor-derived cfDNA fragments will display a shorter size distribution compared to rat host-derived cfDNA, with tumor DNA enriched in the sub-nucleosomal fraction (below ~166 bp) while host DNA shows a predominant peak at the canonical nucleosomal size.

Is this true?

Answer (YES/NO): YES